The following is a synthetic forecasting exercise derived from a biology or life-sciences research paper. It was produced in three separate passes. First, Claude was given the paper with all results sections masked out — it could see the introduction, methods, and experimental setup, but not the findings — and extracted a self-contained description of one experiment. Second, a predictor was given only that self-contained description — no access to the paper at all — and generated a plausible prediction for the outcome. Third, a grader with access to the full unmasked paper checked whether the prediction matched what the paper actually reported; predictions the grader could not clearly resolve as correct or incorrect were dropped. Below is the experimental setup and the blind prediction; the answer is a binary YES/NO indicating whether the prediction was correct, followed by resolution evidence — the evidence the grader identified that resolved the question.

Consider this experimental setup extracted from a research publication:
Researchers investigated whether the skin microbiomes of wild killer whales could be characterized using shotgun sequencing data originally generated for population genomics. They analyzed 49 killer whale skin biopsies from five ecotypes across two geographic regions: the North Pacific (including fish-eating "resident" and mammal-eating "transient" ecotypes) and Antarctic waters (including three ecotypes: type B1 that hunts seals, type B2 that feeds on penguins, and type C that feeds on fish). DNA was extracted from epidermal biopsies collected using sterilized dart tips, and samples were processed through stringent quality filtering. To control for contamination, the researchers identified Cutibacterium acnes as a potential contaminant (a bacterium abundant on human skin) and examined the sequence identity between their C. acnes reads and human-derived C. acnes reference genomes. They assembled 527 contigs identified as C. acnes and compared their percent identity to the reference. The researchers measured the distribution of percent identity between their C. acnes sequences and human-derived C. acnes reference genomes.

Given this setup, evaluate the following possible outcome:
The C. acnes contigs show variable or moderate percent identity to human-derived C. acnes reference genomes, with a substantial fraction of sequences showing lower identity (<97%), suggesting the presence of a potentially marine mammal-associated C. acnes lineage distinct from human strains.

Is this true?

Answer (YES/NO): NO